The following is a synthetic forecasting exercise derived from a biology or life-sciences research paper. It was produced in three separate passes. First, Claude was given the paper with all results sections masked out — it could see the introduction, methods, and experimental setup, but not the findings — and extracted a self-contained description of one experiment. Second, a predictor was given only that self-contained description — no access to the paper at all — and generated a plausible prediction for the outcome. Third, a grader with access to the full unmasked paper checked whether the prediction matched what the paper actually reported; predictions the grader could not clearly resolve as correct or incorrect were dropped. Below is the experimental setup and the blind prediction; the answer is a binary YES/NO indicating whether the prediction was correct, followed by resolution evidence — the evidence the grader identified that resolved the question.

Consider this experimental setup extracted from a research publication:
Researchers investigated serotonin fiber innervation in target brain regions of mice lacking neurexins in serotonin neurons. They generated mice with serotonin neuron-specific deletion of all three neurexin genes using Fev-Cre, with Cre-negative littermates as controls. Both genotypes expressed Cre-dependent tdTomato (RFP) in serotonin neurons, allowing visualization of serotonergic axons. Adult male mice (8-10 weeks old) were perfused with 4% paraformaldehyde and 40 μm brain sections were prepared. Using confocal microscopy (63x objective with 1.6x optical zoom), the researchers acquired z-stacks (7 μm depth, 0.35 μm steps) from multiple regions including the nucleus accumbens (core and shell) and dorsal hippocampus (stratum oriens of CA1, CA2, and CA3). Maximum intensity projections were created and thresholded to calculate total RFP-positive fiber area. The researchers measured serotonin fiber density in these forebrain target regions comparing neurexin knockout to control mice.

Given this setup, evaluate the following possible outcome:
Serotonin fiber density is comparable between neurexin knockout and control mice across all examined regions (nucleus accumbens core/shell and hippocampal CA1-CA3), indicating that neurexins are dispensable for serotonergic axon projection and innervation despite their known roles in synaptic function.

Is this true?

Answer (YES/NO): NO